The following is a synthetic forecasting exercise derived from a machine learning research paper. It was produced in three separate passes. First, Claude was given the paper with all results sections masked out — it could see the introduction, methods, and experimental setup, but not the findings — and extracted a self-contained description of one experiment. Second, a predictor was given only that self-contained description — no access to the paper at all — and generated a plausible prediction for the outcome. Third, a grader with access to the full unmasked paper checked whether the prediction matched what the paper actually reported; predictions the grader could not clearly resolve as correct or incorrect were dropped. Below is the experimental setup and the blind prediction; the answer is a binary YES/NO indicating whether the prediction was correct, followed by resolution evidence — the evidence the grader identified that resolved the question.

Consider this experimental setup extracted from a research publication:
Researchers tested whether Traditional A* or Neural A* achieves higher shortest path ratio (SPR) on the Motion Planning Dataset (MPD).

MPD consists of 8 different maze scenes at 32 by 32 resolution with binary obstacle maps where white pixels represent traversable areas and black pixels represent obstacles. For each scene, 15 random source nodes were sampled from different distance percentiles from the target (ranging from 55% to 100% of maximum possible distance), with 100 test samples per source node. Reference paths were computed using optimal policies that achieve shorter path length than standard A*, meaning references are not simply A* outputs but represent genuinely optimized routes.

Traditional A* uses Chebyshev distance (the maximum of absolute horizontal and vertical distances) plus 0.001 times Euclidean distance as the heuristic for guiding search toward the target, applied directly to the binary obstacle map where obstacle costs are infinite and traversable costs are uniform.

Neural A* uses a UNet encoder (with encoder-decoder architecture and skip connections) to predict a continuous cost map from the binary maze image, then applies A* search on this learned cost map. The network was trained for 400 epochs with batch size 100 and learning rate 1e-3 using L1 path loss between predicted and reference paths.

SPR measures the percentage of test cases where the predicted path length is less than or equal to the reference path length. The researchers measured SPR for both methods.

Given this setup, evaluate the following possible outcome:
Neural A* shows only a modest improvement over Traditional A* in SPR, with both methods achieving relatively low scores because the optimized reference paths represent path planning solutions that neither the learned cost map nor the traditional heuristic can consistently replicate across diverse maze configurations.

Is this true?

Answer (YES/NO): NO